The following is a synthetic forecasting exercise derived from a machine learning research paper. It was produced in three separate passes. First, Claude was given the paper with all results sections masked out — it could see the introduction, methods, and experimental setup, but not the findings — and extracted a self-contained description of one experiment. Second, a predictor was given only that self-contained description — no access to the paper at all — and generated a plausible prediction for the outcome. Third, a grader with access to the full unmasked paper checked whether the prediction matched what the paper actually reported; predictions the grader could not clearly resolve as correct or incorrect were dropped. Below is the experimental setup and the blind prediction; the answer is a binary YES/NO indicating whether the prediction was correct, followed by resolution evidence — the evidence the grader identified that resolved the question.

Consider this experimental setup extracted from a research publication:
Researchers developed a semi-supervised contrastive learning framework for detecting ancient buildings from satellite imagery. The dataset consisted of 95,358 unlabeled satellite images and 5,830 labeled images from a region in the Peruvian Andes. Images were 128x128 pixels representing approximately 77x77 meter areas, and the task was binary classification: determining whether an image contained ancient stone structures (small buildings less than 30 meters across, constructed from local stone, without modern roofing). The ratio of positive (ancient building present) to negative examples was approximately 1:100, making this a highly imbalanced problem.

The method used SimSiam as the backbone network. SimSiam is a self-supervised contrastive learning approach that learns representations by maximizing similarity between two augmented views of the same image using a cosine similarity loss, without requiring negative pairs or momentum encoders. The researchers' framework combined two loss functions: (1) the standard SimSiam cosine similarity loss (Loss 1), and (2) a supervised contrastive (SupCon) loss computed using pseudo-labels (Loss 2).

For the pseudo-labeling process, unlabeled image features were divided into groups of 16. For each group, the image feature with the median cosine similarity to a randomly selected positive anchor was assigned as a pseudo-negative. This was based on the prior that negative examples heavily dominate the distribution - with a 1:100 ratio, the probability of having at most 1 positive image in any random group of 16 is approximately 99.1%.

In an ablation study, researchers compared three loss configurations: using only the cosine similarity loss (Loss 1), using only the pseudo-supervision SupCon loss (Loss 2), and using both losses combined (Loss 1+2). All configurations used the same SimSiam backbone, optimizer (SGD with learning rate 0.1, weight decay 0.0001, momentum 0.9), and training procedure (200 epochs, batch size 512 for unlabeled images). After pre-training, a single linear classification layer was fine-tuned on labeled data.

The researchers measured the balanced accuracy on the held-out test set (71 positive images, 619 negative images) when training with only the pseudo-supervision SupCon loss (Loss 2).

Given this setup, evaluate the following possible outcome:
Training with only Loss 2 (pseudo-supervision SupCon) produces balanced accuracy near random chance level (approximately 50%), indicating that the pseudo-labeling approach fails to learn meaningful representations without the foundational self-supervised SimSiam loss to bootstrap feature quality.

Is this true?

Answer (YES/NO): YES